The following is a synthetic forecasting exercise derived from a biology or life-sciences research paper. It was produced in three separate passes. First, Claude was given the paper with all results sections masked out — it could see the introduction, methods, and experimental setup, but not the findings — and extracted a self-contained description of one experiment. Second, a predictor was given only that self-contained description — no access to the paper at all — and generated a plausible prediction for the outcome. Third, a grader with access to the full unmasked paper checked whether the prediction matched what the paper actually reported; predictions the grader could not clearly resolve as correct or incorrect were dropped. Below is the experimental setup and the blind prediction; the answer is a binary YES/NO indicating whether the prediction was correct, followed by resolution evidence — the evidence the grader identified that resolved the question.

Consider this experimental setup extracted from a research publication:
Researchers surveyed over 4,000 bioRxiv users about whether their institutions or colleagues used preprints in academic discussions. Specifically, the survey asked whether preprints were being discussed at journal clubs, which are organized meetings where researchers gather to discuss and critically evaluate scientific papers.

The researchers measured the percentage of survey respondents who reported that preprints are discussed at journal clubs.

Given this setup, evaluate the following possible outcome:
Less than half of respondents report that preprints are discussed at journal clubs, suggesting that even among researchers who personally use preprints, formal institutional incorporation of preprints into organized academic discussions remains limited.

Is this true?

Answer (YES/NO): NO